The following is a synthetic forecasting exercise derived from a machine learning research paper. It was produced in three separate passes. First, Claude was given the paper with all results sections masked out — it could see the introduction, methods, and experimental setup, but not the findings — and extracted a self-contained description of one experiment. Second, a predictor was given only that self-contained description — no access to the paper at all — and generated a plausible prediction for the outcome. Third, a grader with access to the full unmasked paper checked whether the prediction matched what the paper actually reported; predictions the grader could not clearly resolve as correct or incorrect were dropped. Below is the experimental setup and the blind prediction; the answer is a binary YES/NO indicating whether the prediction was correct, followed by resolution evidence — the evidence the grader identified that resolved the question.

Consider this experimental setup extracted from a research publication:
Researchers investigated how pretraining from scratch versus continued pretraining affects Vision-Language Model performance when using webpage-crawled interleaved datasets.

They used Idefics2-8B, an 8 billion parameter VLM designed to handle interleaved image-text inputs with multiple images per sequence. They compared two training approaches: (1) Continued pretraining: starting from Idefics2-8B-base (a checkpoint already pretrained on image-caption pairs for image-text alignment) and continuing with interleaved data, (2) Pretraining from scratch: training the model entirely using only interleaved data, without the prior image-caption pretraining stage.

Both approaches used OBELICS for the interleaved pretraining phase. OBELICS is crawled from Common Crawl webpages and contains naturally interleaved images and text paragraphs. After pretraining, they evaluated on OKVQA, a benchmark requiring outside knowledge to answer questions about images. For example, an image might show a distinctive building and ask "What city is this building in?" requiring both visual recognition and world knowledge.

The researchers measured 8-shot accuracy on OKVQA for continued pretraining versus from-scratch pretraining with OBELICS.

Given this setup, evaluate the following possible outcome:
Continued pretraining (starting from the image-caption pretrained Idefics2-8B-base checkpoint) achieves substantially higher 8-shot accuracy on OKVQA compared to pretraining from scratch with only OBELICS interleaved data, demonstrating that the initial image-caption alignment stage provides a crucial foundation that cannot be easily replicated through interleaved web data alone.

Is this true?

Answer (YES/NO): YES